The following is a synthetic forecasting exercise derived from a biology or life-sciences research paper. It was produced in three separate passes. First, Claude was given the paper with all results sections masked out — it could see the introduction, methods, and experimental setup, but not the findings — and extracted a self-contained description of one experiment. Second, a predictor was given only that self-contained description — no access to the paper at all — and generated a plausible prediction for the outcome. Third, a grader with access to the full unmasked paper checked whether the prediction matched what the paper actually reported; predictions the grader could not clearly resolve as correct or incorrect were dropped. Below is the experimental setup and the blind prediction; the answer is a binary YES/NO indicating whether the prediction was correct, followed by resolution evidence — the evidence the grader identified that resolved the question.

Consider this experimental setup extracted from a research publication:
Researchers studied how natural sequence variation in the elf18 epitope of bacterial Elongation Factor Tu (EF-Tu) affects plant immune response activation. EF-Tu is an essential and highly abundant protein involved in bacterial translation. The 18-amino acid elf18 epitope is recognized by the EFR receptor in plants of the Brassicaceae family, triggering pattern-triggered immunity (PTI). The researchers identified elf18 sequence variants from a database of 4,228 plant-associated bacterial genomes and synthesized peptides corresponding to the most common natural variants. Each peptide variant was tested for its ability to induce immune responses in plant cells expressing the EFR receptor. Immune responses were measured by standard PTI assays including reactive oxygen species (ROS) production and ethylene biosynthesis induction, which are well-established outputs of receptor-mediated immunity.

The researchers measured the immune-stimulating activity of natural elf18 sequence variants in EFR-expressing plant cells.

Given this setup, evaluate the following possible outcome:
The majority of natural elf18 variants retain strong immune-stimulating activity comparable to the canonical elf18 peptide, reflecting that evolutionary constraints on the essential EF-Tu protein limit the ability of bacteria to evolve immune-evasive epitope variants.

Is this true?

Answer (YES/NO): YES